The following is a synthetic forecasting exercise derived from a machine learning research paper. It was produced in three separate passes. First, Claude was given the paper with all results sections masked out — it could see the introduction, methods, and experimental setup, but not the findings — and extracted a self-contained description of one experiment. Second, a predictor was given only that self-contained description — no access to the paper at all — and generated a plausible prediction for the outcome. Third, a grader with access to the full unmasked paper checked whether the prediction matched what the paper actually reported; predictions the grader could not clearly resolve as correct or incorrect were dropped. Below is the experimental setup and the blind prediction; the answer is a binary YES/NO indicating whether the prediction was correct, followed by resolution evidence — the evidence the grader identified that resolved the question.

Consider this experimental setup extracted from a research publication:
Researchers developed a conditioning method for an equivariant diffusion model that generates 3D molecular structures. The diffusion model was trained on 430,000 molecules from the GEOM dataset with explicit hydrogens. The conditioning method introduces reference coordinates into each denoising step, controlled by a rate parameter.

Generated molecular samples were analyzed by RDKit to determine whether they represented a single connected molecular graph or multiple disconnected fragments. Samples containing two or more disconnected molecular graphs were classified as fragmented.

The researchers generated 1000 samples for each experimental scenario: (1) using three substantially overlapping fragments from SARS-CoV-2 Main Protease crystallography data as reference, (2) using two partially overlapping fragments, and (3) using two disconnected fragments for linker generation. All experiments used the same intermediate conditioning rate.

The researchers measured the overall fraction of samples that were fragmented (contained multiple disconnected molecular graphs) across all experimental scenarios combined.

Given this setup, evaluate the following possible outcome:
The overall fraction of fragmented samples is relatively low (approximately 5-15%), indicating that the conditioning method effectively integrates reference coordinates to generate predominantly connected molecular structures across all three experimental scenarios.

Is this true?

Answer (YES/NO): NO